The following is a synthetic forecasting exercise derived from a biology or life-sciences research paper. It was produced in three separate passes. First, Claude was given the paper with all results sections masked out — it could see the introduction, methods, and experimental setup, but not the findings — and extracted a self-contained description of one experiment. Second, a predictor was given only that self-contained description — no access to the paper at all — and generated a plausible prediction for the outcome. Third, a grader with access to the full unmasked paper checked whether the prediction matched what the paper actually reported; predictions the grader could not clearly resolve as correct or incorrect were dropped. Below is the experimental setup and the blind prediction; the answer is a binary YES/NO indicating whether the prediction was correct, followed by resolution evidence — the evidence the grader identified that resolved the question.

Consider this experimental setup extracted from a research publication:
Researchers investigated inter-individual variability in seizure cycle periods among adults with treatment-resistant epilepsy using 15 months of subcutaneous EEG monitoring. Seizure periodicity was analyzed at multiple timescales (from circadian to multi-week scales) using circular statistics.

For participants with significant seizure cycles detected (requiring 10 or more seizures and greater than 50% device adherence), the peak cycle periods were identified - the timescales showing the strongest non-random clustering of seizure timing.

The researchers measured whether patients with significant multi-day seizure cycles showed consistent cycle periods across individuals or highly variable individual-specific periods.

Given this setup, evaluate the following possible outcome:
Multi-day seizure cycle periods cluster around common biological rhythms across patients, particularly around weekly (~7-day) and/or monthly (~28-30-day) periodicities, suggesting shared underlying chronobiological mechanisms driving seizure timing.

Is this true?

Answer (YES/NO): NO